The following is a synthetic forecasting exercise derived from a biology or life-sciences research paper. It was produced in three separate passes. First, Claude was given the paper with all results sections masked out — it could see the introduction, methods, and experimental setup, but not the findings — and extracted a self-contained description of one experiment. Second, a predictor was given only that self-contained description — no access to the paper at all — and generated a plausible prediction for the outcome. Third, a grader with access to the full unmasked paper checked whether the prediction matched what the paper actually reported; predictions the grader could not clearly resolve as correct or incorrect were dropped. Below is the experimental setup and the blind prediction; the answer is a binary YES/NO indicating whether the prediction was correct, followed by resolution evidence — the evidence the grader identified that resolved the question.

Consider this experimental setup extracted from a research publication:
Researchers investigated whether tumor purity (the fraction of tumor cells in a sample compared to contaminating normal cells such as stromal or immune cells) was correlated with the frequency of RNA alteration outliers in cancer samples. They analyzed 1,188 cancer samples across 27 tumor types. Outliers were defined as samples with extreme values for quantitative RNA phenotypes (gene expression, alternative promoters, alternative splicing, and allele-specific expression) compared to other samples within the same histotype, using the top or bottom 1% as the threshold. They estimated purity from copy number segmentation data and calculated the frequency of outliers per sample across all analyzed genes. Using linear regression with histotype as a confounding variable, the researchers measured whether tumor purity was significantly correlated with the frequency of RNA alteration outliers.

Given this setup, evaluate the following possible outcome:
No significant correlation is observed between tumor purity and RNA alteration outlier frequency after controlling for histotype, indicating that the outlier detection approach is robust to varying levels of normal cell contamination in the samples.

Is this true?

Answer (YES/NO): YES